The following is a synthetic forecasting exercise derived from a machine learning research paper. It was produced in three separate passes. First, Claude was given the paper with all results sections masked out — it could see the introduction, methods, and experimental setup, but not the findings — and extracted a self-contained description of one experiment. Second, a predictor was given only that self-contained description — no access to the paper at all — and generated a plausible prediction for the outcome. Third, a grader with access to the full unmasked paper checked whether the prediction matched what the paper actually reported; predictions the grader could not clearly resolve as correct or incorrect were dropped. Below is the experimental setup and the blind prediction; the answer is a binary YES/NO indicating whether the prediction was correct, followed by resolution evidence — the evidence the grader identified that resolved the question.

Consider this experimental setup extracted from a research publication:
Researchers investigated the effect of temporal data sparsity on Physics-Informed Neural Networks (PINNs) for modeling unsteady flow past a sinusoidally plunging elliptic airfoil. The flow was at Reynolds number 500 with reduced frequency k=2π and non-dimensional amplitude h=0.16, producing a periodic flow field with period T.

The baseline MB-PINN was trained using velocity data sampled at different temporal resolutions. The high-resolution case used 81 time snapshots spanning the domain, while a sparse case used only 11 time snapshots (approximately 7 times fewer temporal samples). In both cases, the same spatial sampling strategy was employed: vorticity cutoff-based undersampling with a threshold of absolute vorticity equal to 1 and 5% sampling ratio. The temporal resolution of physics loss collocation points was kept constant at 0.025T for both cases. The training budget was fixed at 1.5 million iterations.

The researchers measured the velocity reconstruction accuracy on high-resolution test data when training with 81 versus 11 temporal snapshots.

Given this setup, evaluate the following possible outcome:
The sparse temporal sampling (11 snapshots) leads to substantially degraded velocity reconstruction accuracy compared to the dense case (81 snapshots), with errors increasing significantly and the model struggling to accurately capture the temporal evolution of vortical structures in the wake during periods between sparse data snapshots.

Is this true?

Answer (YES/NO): NO